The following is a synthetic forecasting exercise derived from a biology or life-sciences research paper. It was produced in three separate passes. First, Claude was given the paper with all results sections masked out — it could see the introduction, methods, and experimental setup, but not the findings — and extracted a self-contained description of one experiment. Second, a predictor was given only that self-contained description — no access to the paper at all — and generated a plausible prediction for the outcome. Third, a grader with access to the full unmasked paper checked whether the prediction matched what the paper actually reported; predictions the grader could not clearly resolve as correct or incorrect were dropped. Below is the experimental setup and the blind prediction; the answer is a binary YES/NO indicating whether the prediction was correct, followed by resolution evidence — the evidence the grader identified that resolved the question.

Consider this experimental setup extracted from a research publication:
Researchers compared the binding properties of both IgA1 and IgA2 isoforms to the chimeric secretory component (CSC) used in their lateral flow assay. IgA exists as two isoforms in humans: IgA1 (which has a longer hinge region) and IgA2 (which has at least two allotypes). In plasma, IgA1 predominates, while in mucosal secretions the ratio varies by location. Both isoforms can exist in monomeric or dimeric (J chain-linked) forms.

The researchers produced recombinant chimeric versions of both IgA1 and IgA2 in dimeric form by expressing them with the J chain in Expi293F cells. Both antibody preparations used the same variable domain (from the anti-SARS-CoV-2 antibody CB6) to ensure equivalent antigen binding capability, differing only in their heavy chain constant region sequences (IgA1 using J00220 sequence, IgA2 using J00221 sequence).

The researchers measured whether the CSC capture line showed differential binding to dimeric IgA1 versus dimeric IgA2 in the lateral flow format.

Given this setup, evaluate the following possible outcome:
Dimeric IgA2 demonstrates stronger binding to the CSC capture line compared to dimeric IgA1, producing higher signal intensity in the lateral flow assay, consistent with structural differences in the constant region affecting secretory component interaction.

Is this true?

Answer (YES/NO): NO